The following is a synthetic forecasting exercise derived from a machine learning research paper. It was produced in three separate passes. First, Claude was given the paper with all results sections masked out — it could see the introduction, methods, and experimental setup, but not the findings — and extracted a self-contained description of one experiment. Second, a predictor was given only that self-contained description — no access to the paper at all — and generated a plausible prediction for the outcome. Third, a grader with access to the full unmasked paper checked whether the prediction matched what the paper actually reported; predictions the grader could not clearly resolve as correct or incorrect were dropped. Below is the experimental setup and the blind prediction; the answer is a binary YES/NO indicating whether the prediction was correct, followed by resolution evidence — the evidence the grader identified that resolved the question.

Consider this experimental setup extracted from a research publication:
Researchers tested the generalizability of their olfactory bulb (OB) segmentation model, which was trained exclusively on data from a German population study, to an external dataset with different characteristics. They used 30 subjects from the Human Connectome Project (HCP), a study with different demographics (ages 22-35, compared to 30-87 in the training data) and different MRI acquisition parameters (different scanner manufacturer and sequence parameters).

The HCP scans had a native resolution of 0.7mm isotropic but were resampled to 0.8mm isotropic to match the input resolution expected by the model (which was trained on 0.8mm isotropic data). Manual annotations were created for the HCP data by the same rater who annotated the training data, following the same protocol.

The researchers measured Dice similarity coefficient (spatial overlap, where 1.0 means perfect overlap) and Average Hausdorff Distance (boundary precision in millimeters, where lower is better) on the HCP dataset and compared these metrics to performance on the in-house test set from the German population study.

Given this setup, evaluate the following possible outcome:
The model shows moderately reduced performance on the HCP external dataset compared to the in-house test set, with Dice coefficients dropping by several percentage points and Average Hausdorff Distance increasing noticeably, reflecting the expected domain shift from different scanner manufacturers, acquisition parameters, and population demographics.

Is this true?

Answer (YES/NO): NO